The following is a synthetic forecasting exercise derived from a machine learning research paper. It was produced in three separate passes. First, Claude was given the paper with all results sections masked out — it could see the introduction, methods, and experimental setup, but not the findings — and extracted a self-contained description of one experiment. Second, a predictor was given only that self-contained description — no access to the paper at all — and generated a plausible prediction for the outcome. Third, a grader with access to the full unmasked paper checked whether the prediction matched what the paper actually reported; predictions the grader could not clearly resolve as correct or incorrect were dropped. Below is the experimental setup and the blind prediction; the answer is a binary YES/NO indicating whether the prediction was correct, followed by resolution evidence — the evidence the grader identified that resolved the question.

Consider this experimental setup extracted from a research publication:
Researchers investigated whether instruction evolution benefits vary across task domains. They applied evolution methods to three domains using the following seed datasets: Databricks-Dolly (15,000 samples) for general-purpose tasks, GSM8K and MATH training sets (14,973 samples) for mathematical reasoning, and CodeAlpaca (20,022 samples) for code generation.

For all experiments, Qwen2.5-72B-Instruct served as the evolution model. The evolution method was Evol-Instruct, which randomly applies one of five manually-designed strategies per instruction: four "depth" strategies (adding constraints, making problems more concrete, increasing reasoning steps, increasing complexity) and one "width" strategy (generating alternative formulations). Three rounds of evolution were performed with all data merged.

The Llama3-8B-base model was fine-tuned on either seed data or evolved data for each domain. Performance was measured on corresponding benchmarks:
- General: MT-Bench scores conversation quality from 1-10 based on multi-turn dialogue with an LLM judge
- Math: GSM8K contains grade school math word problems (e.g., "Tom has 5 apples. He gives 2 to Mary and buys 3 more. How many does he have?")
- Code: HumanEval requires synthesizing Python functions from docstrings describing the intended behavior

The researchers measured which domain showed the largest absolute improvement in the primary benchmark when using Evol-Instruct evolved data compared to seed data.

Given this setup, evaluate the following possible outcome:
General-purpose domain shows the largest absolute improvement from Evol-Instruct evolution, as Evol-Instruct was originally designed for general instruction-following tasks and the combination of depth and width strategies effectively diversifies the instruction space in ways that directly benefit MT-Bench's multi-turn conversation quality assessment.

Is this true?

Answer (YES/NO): NO